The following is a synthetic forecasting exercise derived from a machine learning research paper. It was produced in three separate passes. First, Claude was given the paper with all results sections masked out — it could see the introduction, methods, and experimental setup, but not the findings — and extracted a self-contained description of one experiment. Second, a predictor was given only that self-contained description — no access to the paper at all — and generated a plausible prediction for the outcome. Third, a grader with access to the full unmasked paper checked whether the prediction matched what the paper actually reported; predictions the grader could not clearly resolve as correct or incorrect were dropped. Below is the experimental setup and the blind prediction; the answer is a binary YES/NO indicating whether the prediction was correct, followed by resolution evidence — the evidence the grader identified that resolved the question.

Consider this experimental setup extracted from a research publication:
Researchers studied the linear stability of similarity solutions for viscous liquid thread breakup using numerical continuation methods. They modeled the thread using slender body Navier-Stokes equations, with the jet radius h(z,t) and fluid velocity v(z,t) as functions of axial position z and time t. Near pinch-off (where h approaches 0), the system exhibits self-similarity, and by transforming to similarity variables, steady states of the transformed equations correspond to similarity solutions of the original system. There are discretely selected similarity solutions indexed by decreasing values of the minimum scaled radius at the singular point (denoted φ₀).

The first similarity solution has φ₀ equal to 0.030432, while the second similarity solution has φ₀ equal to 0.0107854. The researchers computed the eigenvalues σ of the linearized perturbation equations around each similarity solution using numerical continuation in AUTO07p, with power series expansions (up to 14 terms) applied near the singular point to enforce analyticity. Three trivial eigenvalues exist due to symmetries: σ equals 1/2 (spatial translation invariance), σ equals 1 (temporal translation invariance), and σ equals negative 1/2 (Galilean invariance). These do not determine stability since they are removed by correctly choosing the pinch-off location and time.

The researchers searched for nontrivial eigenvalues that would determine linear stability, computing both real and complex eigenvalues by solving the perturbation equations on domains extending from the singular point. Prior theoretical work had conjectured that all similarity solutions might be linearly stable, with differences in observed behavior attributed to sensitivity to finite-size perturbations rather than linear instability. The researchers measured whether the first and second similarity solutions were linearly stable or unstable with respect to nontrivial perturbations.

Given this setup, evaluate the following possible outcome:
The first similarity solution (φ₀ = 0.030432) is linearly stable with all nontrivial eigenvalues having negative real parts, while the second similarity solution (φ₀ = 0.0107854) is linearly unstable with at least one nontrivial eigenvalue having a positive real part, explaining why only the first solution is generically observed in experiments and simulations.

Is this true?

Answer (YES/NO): YES